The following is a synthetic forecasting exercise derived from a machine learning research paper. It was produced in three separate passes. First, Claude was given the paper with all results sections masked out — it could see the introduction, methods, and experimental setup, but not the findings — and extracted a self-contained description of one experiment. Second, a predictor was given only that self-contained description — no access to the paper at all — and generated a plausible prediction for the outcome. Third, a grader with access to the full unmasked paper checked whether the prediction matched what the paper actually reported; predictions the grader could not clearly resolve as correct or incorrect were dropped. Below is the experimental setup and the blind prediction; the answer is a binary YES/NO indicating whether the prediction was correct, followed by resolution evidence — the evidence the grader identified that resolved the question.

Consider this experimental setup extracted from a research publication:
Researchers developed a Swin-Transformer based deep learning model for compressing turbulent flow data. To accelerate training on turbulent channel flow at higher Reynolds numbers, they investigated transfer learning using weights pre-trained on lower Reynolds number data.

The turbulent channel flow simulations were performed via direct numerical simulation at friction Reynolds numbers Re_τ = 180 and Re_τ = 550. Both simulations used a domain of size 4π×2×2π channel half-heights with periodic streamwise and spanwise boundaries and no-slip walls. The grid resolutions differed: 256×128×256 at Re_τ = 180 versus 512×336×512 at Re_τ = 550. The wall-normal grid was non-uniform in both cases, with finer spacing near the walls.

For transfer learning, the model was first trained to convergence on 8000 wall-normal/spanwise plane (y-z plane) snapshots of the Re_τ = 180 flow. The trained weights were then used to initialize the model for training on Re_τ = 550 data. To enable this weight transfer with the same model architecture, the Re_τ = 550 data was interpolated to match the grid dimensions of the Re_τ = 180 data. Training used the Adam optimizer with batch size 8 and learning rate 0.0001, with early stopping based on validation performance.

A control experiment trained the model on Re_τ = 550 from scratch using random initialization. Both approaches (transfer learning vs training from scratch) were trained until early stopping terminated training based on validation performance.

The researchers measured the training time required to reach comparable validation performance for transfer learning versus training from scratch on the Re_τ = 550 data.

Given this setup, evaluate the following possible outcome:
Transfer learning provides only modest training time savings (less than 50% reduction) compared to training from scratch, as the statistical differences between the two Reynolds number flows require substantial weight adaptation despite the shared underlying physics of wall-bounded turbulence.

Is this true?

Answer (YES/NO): NO